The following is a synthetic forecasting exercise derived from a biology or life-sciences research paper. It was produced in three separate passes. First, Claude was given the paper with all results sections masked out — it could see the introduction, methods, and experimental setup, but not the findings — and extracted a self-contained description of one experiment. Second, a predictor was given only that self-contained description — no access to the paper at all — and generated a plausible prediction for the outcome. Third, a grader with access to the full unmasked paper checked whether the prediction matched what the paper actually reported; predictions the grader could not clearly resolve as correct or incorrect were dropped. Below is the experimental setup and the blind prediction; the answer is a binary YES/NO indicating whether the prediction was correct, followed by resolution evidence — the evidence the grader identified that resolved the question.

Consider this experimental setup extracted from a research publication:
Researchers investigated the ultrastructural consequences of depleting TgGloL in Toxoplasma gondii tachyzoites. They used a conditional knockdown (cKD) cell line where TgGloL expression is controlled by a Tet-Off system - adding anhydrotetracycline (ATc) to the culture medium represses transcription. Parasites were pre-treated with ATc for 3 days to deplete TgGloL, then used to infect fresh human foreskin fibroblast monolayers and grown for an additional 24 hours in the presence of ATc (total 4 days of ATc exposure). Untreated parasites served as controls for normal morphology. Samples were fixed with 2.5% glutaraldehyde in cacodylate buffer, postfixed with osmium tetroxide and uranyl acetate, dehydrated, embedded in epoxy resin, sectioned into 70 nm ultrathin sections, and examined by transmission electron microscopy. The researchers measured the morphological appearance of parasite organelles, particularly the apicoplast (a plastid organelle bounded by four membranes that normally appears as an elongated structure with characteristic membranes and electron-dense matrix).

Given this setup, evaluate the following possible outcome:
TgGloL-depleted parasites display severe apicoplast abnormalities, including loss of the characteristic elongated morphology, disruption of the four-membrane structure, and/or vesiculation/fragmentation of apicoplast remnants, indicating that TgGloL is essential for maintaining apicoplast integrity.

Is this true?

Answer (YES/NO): YES